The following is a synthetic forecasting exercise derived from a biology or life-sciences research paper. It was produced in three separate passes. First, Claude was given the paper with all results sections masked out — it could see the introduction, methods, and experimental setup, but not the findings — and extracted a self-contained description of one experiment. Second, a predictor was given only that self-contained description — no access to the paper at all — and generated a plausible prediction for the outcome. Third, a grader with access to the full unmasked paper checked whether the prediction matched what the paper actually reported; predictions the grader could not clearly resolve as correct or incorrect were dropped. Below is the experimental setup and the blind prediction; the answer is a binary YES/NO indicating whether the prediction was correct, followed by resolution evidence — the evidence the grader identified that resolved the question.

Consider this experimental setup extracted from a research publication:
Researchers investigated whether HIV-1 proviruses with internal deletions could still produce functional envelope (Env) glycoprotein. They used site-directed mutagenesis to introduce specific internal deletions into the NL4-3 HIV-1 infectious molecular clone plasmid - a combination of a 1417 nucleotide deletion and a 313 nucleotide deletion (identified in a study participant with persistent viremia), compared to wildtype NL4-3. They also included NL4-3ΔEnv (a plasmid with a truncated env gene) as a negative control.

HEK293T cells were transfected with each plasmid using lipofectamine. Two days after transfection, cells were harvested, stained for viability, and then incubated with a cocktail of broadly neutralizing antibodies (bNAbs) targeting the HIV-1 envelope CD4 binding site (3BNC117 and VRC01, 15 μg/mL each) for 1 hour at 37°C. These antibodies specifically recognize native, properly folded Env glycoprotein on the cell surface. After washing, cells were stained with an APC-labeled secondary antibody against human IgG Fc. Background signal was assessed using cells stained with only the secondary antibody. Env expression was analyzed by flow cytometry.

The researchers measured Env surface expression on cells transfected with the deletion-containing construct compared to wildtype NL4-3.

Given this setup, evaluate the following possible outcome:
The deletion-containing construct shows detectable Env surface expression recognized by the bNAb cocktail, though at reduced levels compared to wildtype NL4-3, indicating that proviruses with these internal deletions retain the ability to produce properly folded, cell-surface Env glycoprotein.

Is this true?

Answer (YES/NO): NO